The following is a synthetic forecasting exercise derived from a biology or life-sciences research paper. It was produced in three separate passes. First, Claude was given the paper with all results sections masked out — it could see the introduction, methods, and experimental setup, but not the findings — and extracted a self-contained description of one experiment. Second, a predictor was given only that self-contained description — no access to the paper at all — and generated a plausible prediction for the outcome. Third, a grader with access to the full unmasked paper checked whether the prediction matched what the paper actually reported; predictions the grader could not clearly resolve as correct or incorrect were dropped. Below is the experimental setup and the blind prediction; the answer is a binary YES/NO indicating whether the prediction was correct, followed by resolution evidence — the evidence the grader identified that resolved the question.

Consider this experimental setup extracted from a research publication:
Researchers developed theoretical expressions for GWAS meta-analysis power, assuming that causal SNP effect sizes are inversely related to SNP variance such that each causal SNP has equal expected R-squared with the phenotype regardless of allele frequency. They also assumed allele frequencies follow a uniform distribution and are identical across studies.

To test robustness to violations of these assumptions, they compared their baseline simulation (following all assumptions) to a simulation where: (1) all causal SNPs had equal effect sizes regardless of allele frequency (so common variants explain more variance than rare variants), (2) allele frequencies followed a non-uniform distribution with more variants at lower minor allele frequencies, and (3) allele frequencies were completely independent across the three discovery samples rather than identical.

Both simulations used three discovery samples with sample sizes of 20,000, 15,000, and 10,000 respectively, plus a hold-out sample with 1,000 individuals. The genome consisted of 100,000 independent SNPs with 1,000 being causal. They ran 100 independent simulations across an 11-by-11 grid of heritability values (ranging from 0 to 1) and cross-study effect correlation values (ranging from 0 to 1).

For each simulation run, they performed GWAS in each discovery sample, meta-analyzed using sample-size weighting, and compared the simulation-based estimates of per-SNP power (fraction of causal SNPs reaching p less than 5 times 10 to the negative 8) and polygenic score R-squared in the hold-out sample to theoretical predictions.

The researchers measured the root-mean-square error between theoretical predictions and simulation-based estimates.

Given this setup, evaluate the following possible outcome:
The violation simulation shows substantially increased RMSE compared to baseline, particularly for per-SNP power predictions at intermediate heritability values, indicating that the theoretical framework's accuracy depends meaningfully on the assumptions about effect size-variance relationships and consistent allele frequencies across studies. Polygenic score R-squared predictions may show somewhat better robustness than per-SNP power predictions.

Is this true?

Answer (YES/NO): NO